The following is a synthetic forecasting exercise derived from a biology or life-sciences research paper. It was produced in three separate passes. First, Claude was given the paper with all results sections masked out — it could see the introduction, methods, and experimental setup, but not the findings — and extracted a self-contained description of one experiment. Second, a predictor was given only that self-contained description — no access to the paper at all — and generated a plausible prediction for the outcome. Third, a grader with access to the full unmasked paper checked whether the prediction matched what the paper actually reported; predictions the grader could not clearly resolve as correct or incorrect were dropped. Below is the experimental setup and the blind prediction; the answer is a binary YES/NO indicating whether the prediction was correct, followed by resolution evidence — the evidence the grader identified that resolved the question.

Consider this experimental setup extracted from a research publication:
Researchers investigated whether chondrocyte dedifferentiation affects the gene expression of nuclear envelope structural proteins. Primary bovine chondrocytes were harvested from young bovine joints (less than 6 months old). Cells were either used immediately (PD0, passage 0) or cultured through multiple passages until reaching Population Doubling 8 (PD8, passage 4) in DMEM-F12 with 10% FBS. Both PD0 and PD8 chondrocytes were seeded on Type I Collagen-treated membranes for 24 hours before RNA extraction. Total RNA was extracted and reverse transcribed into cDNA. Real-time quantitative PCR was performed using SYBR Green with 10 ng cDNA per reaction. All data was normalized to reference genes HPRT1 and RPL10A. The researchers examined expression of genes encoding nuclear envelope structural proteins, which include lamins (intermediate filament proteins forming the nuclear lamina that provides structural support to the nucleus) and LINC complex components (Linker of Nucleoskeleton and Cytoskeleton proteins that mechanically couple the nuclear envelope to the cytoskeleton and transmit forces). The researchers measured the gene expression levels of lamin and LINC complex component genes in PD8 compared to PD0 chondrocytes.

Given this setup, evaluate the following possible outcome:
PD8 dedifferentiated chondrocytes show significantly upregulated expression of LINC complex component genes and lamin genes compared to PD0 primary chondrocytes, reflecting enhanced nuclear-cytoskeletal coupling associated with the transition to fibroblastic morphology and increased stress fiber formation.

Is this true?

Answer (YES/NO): NO